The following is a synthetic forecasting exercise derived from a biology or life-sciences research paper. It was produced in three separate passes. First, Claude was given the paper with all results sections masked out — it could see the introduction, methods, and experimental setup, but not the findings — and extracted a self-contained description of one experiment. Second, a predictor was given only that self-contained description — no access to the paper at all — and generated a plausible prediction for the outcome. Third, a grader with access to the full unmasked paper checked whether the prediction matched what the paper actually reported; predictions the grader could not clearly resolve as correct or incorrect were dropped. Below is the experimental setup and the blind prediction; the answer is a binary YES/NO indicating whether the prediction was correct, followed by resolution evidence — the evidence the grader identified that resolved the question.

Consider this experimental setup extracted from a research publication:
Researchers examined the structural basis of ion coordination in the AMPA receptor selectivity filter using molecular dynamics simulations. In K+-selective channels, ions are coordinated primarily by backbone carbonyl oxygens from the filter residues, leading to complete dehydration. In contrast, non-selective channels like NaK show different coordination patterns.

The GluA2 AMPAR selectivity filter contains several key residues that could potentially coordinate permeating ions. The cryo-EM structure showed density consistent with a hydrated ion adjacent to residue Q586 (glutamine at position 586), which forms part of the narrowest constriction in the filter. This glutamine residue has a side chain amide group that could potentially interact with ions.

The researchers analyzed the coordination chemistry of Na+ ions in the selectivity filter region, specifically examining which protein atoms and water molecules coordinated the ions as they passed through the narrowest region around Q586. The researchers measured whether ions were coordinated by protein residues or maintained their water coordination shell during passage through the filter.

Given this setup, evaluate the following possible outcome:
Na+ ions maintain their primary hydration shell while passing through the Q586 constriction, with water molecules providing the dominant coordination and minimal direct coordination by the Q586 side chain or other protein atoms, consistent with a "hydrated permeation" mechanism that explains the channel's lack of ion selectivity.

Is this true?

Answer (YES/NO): NO